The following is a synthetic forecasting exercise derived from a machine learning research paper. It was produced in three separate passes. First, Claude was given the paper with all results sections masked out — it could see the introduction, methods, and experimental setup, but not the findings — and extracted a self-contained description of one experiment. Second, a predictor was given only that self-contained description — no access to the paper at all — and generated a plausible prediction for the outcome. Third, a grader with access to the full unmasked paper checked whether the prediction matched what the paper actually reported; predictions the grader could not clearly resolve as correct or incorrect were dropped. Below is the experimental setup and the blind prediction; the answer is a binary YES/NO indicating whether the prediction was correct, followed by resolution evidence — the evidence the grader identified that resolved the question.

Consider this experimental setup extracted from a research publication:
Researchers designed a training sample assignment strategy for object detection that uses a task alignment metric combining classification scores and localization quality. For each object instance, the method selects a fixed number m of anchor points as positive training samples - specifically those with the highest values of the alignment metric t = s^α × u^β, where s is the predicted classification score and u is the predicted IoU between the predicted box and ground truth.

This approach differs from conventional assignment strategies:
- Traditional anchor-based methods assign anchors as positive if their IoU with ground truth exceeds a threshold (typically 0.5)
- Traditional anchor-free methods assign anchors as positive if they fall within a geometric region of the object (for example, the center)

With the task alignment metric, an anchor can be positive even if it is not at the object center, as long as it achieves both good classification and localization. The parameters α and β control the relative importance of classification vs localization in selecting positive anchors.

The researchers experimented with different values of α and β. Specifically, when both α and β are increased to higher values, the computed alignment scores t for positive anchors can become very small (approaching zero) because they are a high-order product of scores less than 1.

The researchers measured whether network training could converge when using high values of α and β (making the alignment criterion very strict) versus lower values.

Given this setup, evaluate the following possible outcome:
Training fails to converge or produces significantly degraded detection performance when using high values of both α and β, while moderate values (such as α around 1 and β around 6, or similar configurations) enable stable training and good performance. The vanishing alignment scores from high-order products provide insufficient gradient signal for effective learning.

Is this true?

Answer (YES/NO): NO